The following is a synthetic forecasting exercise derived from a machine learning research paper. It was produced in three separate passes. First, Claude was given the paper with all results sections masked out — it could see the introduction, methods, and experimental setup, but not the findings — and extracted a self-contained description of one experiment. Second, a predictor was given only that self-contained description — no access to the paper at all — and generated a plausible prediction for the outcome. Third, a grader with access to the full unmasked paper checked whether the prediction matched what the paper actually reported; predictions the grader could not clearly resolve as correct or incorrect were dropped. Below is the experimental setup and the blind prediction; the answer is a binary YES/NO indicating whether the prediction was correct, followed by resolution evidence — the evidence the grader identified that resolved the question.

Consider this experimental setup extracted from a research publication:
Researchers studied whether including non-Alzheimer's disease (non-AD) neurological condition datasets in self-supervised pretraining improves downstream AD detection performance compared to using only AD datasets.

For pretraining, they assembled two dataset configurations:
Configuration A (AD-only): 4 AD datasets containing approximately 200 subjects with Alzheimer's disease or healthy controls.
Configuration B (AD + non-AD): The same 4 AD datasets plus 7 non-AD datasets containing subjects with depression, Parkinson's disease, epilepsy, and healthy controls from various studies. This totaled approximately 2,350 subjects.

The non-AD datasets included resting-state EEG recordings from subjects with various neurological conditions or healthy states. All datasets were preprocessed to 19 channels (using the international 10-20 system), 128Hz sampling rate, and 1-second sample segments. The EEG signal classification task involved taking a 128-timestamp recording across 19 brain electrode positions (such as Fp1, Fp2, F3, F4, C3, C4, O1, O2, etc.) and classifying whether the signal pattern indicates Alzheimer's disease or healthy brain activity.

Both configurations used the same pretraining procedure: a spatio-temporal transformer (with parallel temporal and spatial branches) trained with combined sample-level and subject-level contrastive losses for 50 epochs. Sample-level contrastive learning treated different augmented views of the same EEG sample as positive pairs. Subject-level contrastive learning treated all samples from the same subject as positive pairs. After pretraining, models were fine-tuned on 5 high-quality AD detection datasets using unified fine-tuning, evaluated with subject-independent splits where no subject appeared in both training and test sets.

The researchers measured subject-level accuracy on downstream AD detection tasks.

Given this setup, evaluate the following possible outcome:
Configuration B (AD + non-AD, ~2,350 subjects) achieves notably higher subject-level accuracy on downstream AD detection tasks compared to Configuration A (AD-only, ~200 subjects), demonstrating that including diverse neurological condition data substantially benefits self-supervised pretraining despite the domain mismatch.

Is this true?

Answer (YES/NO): NO